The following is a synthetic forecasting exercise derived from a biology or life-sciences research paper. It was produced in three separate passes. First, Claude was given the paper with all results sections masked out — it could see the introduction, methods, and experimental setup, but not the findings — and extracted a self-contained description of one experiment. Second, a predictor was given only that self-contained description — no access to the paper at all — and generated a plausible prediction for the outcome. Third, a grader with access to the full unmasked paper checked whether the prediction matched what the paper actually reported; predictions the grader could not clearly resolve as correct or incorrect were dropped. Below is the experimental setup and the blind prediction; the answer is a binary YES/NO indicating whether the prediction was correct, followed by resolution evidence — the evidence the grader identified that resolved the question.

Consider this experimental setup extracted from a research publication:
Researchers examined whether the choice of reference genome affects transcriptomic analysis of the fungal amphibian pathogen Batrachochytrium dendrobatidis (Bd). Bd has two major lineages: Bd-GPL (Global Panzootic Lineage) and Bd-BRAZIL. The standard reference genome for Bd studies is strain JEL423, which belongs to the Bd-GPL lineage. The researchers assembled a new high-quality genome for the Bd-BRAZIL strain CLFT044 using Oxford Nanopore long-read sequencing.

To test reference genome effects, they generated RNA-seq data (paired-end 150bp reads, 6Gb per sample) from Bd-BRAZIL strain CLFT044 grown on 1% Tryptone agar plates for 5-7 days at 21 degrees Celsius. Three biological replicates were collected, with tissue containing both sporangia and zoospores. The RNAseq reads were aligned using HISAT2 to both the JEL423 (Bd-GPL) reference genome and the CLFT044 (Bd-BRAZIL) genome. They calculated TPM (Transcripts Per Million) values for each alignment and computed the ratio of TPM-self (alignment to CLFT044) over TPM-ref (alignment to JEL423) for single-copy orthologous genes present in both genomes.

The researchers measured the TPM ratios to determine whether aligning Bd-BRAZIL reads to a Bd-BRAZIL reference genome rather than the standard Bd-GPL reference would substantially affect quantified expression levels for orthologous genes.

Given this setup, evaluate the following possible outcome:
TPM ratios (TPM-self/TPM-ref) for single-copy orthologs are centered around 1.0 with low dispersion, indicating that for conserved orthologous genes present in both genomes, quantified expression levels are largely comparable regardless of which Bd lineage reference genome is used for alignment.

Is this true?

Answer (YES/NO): YES